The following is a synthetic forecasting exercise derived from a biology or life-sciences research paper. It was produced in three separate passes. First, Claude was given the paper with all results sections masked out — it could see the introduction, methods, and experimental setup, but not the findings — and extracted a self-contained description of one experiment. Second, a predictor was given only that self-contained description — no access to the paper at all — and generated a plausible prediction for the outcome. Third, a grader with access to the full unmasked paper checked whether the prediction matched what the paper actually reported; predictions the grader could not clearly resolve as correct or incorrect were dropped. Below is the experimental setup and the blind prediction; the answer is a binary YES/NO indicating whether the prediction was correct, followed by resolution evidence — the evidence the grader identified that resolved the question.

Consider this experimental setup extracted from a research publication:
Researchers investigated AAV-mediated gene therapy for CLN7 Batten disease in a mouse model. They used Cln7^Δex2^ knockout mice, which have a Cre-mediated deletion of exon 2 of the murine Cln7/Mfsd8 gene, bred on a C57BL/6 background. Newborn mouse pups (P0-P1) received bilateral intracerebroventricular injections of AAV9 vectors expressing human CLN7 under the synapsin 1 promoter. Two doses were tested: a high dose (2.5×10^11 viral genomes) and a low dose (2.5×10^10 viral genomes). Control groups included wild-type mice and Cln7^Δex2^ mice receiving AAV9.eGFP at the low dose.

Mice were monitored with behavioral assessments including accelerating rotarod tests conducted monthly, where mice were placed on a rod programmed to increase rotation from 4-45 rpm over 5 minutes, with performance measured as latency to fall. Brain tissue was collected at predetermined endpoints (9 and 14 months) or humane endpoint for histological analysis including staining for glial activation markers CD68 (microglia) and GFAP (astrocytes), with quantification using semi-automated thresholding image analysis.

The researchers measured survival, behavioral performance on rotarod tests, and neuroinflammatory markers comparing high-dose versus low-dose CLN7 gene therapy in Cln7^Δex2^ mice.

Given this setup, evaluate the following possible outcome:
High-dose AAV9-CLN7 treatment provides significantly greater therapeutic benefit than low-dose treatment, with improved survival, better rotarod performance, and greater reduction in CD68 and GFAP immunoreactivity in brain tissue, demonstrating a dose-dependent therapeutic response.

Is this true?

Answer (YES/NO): NO